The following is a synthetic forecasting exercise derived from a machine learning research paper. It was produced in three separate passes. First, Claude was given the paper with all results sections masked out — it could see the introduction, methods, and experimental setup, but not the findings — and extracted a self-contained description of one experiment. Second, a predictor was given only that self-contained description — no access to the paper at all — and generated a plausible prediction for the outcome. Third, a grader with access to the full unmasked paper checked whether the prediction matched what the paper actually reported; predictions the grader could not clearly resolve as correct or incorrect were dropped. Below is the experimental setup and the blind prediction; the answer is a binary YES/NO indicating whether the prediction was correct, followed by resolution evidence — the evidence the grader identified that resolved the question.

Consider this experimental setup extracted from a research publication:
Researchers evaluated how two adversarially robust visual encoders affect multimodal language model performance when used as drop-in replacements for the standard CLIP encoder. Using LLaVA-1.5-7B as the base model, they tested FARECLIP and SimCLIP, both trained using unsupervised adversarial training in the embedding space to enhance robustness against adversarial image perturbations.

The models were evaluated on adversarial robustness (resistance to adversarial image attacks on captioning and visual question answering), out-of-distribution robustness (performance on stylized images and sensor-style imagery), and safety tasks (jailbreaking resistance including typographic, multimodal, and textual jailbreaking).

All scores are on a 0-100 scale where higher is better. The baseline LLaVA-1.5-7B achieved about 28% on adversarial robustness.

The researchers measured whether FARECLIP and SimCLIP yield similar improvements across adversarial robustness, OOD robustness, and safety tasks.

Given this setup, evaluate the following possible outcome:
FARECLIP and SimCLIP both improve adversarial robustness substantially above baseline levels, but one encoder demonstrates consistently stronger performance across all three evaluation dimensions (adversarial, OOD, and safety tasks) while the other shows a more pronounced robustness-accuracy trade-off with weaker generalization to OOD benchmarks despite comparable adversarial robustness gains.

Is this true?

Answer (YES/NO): NO